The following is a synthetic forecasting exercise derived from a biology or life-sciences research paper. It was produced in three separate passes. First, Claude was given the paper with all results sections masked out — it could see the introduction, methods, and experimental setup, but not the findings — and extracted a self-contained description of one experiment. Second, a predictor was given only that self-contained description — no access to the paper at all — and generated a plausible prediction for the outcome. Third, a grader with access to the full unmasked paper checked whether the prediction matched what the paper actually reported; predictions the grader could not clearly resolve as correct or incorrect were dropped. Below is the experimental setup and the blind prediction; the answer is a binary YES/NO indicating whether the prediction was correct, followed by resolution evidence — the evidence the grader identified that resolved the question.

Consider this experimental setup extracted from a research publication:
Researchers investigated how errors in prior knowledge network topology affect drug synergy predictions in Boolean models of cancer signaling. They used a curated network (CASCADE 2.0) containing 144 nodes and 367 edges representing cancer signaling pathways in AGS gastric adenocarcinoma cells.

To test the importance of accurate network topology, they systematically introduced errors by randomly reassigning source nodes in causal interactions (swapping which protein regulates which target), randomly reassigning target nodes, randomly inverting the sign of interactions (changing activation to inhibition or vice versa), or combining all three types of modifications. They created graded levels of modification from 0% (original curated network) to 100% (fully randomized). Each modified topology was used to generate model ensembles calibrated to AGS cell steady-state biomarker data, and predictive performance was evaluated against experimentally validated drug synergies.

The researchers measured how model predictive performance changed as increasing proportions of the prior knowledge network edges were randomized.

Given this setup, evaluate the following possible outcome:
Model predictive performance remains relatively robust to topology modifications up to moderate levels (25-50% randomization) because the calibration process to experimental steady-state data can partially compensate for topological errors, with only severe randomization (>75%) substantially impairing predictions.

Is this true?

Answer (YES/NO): NO